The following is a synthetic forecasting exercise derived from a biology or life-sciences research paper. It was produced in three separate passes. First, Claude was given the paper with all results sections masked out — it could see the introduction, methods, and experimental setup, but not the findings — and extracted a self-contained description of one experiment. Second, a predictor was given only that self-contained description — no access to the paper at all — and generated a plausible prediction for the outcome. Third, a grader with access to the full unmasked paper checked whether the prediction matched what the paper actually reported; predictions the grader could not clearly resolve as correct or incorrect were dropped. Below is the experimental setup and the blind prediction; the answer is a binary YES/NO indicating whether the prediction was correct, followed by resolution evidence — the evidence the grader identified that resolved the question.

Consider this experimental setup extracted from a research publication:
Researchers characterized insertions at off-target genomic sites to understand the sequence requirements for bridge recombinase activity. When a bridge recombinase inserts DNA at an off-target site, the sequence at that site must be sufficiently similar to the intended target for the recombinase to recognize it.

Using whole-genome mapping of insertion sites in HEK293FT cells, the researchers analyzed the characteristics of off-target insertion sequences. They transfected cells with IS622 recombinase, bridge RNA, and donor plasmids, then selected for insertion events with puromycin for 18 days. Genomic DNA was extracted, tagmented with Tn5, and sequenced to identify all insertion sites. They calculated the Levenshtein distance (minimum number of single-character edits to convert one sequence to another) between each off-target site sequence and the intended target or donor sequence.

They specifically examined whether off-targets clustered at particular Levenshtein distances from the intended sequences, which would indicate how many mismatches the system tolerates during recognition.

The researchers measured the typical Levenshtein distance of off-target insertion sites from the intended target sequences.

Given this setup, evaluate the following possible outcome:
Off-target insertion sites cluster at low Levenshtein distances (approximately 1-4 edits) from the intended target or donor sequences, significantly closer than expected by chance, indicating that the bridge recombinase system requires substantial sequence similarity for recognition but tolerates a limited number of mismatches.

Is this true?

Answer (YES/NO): YES